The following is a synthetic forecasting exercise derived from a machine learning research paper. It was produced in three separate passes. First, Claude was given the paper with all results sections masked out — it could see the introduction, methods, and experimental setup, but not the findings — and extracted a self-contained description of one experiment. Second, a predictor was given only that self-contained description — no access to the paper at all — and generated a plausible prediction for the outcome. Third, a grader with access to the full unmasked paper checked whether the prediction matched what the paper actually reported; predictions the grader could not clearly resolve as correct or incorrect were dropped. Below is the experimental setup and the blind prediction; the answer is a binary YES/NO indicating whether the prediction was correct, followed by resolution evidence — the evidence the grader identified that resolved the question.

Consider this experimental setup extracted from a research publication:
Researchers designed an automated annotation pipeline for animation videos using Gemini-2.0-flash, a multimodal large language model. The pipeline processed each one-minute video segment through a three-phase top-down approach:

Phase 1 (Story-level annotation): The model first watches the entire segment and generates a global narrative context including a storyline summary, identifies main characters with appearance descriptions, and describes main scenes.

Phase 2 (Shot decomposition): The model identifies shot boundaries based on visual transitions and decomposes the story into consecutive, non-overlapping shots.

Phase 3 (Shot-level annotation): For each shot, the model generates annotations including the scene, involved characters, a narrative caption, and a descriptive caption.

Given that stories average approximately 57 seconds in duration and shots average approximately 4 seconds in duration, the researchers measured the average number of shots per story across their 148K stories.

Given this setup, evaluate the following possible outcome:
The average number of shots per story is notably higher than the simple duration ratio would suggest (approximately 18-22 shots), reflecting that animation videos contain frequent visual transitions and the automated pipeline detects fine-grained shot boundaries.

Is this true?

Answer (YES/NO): NO